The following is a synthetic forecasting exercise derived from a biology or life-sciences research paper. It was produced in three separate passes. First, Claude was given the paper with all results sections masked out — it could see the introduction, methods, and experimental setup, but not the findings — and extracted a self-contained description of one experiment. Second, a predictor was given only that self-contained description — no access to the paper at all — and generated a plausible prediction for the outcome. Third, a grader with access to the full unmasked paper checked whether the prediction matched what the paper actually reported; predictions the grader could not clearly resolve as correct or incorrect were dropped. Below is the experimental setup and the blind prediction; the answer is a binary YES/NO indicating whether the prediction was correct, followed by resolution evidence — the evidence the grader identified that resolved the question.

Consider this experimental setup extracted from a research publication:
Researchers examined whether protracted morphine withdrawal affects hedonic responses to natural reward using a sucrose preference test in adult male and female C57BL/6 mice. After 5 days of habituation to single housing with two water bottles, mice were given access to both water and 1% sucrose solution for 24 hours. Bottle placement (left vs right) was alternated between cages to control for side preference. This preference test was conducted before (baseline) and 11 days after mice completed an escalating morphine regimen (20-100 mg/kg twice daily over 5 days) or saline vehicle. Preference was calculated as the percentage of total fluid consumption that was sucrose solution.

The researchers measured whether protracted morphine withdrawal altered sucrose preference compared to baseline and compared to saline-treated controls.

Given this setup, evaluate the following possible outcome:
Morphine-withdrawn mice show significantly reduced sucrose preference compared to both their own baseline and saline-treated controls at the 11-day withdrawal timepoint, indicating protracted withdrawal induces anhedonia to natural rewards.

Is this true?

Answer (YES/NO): NO